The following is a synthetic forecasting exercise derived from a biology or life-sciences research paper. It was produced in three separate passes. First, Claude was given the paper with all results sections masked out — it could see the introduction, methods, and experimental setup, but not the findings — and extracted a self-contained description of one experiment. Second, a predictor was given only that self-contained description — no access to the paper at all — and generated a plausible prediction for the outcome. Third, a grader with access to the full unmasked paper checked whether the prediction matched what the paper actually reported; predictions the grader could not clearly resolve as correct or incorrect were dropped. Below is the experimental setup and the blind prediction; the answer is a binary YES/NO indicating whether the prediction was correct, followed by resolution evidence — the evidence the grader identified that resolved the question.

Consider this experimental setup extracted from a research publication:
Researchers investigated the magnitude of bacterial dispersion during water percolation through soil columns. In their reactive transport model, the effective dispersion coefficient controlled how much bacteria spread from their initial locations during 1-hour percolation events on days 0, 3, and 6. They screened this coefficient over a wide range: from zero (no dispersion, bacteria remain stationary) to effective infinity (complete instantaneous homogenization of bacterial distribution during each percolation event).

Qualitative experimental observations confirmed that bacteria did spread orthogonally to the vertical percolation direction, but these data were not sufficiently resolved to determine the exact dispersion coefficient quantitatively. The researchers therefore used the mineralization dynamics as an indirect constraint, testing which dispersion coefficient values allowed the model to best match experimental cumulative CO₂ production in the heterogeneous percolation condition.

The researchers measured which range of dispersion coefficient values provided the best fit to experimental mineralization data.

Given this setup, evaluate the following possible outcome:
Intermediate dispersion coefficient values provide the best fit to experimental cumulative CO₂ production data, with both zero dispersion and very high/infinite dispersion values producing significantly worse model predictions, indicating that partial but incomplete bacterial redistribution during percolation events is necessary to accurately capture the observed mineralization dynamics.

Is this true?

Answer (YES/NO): YES